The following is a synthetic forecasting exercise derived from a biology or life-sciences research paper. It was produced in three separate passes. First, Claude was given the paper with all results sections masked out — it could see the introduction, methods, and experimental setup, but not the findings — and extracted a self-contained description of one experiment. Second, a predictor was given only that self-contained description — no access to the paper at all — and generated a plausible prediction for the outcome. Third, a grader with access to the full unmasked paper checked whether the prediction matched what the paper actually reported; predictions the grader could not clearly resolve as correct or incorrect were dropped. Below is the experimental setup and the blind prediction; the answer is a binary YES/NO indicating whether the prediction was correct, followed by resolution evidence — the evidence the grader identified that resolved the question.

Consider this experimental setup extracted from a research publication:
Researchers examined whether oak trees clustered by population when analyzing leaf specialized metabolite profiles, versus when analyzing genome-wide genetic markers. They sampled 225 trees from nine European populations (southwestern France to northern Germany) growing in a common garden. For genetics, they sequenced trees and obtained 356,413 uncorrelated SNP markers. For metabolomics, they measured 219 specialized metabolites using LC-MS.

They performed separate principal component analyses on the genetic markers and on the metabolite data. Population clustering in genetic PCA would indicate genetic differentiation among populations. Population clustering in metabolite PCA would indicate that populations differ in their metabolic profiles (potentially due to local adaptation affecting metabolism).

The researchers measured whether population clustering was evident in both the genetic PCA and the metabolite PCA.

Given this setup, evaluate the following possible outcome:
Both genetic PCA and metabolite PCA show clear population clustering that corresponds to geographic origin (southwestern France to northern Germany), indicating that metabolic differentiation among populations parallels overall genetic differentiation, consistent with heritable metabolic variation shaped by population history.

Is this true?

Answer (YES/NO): NO